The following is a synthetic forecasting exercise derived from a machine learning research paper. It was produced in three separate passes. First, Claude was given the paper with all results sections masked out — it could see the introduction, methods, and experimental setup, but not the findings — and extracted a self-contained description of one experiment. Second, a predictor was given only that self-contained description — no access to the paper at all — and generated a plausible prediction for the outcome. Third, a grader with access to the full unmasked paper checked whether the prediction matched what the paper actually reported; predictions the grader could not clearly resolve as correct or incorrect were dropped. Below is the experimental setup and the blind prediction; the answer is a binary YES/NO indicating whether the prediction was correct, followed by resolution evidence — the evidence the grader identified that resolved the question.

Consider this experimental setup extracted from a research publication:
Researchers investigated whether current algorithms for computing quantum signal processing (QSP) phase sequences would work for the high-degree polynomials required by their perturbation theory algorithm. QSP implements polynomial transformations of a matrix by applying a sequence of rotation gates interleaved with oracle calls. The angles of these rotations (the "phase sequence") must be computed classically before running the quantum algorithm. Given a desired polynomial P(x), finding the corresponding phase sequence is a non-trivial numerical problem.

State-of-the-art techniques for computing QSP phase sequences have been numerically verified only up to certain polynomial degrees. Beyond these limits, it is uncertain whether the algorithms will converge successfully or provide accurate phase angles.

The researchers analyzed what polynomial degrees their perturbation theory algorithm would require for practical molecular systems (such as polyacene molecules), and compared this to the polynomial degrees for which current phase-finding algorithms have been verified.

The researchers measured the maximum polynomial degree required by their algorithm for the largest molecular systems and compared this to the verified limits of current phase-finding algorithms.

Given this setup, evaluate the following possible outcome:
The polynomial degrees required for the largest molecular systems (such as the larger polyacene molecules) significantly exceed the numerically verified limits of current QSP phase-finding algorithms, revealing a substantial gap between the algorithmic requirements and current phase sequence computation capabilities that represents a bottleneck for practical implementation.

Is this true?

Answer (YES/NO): YES